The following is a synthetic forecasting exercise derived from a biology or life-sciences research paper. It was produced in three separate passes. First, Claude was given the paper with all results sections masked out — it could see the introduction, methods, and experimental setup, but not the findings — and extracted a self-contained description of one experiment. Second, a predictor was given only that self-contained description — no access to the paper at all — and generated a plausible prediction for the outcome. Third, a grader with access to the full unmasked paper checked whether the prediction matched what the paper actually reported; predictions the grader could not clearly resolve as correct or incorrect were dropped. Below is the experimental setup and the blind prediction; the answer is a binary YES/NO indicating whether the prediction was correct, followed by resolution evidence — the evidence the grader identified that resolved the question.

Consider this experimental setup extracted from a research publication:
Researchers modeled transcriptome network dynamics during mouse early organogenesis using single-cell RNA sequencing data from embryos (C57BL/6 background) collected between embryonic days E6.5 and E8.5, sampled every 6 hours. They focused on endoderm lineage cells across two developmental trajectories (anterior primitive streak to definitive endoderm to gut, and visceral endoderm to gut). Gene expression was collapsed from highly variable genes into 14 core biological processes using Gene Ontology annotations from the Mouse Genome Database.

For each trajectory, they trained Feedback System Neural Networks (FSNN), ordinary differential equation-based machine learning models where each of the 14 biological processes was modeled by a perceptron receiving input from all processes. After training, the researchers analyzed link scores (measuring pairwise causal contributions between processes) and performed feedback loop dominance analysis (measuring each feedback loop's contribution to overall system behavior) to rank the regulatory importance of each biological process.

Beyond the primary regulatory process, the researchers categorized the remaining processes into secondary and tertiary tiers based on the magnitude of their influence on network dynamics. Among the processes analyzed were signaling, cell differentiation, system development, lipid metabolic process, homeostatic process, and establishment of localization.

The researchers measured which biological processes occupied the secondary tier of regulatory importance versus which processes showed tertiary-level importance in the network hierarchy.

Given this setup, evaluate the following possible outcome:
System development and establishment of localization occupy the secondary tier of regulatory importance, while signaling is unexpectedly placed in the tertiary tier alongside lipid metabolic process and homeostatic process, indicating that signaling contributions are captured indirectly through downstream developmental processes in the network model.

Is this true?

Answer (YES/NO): NO